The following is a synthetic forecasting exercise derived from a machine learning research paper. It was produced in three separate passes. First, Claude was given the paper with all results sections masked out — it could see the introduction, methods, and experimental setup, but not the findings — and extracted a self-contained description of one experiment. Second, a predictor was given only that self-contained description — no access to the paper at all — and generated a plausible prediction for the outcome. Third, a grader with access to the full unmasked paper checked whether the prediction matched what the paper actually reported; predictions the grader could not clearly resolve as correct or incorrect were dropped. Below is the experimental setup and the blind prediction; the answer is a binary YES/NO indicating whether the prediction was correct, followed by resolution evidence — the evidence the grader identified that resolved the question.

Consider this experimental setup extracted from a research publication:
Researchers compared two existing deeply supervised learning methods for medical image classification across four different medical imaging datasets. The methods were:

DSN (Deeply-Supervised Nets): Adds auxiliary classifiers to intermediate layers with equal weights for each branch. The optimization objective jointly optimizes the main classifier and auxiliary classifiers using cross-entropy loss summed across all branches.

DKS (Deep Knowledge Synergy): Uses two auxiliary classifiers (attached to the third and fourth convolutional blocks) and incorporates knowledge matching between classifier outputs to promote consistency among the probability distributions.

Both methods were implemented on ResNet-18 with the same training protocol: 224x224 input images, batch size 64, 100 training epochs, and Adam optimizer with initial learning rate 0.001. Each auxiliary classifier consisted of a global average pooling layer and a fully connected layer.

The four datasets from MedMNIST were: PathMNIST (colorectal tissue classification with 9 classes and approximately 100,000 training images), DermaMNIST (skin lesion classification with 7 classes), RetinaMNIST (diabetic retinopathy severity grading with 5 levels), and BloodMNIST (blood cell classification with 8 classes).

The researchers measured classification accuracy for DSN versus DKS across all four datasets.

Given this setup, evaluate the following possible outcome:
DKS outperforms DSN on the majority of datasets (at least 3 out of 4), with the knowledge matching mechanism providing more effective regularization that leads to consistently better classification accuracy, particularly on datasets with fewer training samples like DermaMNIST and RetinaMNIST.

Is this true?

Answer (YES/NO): NO